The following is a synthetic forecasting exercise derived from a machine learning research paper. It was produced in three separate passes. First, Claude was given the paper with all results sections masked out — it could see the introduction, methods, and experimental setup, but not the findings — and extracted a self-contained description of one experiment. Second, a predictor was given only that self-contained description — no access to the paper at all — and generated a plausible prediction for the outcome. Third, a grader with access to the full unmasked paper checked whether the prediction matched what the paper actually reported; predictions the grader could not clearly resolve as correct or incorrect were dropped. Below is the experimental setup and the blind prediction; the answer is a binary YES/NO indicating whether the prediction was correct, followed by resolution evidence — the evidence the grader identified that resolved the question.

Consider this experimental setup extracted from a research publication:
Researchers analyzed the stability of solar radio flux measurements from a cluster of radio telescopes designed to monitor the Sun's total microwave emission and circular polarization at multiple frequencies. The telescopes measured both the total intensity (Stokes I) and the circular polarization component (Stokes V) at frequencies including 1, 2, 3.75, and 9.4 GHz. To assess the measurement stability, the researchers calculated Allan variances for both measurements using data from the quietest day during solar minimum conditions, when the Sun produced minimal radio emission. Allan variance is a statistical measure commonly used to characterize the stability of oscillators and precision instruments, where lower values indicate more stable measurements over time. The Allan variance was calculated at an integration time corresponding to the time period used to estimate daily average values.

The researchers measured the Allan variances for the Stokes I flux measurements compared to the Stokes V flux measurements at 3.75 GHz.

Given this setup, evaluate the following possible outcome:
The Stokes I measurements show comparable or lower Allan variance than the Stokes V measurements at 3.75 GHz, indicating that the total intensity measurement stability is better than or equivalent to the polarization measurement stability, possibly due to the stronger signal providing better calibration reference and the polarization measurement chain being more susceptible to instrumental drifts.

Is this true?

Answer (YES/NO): NO